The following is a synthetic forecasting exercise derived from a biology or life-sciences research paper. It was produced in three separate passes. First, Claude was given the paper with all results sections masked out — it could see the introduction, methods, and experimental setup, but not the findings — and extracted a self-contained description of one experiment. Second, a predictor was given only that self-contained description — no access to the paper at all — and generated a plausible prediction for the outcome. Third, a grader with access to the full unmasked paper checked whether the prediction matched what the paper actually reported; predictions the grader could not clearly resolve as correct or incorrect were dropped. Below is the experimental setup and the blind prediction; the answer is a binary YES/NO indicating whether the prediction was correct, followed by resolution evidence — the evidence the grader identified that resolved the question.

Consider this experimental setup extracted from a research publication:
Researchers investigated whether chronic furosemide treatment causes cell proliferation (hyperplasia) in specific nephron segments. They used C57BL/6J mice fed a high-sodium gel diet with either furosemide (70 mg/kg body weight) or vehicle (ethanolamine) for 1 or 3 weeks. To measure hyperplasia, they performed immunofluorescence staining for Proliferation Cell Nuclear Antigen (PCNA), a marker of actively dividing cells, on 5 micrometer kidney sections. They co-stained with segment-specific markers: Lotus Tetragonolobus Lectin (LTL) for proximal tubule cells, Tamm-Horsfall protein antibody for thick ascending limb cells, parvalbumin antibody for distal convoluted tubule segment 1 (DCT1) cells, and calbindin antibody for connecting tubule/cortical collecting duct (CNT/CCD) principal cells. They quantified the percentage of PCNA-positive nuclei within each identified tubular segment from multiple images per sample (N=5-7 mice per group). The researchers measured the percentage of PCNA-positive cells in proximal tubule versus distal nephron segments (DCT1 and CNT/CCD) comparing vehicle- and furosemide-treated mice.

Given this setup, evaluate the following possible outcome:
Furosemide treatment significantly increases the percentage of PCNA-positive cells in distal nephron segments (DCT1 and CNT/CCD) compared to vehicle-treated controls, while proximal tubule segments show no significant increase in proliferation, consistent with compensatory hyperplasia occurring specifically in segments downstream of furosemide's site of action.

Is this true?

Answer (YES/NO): YES